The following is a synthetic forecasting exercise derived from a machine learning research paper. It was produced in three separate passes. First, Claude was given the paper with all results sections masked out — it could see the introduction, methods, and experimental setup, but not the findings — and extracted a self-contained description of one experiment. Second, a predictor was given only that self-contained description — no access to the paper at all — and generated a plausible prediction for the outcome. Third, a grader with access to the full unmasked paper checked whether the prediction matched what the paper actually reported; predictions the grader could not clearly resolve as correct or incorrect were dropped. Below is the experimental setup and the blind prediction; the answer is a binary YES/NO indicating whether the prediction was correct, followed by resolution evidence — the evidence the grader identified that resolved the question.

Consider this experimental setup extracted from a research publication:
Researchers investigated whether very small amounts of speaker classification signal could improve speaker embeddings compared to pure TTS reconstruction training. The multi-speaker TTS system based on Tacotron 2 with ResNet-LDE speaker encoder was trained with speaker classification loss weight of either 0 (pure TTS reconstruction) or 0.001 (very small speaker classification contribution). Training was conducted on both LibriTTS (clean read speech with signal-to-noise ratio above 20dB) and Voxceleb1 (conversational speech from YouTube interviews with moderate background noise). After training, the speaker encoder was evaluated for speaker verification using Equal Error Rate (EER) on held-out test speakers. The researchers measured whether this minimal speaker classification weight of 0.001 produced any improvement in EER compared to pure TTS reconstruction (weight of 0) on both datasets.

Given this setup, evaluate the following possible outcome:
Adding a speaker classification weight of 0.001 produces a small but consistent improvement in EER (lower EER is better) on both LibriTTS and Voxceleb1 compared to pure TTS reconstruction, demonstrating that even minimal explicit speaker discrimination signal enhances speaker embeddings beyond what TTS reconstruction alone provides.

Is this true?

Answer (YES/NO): YES